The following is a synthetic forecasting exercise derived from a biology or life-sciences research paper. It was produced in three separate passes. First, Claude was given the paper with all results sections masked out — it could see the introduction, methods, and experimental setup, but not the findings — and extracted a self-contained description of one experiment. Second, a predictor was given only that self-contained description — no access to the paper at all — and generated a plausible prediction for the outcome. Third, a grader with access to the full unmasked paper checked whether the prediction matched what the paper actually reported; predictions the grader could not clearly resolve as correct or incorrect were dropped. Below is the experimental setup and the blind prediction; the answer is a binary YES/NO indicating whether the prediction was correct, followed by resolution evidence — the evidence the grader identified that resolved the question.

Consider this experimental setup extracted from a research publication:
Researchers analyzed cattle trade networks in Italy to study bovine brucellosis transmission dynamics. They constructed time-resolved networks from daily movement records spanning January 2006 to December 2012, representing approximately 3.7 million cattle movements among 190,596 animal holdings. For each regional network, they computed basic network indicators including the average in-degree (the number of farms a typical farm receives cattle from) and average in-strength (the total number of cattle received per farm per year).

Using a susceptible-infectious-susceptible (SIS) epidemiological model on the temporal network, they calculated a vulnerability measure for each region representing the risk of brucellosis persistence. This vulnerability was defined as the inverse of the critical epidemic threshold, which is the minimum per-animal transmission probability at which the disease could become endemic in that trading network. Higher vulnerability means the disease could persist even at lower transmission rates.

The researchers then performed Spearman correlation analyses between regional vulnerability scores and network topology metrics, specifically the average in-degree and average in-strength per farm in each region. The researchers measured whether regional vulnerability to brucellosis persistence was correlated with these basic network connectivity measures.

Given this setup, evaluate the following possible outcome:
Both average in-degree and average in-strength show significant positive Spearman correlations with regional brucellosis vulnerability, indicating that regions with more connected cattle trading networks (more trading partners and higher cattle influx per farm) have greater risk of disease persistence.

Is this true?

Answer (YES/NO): YES